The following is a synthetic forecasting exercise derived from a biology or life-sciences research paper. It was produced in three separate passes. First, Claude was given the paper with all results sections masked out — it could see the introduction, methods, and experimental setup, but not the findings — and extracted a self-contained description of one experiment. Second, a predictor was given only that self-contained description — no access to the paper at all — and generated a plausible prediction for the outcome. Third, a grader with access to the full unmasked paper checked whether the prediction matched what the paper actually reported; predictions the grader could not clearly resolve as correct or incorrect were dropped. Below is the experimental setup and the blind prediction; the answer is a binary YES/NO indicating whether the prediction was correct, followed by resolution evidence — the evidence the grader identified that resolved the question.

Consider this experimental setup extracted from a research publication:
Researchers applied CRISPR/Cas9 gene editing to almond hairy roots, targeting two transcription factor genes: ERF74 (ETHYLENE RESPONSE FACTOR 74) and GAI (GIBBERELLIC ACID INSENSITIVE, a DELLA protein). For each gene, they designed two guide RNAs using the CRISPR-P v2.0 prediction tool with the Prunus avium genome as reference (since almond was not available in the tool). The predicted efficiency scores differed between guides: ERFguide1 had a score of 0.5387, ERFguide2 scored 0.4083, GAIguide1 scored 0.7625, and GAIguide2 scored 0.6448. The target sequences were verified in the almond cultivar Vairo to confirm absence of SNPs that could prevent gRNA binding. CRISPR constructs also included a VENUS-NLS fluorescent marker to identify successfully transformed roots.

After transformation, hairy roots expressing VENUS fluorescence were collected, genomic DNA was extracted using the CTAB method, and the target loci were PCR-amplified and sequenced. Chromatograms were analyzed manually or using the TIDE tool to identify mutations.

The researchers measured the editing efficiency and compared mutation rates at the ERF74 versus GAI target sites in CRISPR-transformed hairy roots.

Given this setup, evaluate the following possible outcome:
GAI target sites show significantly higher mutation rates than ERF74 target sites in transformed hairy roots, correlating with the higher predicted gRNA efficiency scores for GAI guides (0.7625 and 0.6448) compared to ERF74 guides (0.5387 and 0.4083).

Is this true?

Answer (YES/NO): NO